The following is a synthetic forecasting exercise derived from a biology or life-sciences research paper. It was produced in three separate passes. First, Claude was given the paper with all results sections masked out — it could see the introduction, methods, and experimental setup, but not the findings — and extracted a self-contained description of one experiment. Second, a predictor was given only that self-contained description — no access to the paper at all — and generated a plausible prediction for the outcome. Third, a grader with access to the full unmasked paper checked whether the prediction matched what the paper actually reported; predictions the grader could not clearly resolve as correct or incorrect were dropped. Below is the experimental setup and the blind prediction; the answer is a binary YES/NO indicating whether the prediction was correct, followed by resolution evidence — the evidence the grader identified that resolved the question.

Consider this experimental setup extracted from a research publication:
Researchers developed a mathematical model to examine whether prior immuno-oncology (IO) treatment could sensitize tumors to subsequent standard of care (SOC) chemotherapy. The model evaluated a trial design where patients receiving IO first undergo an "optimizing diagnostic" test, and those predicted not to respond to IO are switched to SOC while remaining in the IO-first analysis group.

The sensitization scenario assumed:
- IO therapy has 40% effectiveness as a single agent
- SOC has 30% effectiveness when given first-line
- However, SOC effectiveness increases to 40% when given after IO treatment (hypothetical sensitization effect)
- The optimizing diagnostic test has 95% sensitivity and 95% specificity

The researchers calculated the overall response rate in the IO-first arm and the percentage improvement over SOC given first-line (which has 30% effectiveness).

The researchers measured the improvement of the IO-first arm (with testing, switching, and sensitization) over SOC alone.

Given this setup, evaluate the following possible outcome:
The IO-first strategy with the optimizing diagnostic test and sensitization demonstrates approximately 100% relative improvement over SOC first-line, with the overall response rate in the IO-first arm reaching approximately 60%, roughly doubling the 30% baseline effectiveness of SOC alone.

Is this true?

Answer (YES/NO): YES